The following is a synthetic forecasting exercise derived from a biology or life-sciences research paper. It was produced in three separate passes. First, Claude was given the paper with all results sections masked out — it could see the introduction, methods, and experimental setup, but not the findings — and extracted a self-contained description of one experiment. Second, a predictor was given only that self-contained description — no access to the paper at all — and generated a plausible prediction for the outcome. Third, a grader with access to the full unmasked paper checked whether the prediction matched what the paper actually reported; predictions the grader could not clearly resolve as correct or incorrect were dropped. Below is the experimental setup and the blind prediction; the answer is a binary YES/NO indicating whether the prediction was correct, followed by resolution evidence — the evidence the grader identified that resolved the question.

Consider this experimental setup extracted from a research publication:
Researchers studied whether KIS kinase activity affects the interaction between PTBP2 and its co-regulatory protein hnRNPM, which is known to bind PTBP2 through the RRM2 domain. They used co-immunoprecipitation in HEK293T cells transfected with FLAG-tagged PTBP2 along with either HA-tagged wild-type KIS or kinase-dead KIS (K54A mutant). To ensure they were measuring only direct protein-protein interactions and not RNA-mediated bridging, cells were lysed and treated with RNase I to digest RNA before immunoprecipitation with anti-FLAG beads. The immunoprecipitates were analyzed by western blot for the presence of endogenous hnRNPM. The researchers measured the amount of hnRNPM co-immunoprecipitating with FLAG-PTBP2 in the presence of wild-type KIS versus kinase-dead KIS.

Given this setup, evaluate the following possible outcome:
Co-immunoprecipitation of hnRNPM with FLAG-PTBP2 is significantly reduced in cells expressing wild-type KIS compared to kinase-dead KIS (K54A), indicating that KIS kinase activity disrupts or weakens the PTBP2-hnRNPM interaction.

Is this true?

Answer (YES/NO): YES